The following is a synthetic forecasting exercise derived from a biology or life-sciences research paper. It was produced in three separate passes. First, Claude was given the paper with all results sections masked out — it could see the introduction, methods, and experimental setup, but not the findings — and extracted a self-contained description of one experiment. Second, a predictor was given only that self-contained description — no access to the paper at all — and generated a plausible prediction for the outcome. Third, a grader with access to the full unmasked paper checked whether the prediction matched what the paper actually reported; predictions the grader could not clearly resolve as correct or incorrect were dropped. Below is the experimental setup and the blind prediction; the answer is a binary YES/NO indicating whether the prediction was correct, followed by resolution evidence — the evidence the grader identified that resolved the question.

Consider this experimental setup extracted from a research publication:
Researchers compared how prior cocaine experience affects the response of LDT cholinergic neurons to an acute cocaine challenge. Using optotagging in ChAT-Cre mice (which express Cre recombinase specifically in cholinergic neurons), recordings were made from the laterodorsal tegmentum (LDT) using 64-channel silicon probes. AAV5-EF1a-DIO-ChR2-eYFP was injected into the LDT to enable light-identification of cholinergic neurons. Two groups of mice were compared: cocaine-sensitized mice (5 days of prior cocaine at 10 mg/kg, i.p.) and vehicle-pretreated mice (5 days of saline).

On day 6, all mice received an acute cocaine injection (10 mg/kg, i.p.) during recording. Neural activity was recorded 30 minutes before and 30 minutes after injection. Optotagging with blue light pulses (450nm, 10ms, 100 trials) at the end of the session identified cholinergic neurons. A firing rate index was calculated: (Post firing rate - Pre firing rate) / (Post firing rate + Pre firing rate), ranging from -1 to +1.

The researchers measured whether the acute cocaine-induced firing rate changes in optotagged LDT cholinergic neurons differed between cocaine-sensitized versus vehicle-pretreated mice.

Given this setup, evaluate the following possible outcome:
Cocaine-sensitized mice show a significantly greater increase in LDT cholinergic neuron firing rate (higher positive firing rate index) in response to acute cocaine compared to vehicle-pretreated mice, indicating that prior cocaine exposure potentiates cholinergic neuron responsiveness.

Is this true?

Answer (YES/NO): NO